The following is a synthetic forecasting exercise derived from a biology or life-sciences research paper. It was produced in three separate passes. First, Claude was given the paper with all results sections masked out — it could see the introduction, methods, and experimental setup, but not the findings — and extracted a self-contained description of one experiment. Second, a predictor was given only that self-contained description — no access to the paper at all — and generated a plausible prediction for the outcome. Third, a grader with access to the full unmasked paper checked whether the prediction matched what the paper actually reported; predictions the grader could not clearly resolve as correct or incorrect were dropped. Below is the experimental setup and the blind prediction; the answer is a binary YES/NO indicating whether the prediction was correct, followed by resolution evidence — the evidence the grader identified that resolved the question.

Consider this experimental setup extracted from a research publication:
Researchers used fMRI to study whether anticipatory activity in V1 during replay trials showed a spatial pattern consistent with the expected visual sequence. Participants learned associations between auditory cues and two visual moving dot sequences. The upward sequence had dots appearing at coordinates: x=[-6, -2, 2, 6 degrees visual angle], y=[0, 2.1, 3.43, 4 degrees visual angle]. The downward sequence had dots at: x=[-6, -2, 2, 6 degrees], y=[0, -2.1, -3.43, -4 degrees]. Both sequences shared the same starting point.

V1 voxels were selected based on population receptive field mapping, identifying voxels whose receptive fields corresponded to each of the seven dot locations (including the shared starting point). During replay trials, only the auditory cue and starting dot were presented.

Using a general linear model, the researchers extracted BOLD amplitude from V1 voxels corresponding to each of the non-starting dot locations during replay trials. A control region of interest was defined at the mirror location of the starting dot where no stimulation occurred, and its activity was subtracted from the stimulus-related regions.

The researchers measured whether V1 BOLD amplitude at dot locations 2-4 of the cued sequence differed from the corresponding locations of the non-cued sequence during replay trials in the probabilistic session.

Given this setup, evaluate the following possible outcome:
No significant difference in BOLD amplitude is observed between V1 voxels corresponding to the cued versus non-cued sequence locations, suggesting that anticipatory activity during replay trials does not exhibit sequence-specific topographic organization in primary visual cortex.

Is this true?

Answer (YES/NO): NO